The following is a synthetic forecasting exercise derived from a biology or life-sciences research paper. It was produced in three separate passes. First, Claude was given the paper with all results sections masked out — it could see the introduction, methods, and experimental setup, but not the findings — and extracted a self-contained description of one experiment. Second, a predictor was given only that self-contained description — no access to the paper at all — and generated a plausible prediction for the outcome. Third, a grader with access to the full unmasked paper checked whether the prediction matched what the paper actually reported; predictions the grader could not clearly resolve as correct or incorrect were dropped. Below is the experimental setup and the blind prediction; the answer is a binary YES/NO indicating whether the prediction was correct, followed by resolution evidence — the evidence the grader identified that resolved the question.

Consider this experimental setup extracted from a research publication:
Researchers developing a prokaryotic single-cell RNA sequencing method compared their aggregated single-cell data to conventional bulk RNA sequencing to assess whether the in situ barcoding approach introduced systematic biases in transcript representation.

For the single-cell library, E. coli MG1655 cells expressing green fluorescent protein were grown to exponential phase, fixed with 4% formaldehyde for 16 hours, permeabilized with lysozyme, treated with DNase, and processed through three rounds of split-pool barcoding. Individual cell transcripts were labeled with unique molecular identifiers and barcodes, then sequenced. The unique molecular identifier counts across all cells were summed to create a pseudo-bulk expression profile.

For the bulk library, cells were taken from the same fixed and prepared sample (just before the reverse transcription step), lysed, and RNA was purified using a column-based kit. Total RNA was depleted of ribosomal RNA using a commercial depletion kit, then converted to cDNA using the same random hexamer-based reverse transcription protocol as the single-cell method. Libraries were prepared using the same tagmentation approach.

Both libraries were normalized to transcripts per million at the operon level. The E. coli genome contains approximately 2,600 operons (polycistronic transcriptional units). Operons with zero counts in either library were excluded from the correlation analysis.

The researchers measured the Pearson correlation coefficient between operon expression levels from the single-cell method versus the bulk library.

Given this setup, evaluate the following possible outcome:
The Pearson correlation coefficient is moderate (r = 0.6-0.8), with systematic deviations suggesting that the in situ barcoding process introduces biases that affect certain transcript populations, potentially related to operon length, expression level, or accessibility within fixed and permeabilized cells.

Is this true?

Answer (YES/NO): NO